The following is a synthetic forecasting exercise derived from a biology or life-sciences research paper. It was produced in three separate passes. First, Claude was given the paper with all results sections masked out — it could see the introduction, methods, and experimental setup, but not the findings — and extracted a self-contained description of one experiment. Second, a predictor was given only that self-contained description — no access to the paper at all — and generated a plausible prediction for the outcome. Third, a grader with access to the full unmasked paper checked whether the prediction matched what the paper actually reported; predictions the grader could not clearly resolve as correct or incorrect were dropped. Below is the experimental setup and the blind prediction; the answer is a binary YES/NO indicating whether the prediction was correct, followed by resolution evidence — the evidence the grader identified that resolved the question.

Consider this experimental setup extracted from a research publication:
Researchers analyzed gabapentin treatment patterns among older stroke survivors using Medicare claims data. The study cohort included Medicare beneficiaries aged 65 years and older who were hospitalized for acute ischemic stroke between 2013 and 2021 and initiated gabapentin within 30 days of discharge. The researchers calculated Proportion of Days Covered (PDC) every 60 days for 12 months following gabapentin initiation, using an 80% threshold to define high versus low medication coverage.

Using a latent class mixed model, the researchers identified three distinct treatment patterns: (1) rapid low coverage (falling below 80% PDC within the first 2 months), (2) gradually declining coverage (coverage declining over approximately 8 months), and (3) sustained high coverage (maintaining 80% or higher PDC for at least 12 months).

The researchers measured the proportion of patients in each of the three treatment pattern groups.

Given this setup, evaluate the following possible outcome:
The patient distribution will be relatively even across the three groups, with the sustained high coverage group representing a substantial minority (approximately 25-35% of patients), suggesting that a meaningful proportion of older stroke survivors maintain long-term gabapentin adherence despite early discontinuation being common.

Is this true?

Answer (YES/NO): NO